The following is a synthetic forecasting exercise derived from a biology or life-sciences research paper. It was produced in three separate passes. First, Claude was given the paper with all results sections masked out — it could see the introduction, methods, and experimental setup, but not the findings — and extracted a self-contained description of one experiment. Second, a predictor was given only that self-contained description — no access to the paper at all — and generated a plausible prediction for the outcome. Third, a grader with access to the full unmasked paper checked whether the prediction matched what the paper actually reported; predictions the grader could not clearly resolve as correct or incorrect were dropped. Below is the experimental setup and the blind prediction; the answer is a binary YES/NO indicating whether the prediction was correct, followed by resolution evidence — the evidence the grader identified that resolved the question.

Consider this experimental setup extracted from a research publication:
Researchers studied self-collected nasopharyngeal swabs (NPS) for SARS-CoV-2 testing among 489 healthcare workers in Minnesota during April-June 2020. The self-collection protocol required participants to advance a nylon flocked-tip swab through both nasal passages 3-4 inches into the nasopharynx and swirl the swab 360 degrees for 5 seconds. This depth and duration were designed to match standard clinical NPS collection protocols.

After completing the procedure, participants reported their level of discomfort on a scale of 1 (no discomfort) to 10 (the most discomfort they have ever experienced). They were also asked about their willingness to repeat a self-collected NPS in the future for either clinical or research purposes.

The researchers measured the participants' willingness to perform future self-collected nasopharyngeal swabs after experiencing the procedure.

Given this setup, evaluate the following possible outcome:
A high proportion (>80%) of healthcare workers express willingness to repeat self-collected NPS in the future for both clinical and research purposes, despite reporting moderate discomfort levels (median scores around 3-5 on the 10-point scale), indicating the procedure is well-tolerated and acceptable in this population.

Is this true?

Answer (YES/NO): NO